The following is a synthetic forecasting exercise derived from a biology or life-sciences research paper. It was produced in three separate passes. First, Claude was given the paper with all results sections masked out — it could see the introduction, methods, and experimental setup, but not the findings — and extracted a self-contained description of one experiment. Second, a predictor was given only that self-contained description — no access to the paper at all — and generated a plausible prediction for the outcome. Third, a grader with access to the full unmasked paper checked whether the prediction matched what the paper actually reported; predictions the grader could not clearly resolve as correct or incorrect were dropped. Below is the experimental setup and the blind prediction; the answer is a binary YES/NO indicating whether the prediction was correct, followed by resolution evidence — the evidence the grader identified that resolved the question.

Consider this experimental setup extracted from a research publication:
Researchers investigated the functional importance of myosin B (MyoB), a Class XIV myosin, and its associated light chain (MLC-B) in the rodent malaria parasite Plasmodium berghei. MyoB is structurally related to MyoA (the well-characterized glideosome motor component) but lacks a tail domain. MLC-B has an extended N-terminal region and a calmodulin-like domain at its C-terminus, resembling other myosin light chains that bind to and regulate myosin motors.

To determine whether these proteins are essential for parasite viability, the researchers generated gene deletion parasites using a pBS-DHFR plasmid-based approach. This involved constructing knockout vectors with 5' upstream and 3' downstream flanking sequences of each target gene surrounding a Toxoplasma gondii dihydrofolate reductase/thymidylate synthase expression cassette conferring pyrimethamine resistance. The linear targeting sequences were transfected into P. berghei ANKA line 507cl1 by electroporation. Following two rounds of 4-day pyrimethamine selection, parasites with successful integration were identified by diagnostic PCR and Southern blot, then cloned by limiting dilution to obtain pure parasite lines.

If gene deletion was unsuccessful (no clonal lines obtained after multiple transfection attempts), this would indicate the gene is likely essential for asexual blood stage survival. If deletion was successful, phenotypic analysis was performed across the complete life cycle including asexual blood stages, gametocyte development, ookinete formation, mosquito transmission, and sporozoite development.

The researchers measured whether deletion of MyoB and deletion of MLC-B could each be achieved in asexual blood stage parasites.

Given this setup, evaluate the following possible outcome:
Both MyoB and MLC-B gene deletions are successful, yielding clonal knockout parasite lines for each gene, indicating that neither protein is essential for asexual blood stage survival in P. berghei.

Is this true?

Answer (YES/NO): NO